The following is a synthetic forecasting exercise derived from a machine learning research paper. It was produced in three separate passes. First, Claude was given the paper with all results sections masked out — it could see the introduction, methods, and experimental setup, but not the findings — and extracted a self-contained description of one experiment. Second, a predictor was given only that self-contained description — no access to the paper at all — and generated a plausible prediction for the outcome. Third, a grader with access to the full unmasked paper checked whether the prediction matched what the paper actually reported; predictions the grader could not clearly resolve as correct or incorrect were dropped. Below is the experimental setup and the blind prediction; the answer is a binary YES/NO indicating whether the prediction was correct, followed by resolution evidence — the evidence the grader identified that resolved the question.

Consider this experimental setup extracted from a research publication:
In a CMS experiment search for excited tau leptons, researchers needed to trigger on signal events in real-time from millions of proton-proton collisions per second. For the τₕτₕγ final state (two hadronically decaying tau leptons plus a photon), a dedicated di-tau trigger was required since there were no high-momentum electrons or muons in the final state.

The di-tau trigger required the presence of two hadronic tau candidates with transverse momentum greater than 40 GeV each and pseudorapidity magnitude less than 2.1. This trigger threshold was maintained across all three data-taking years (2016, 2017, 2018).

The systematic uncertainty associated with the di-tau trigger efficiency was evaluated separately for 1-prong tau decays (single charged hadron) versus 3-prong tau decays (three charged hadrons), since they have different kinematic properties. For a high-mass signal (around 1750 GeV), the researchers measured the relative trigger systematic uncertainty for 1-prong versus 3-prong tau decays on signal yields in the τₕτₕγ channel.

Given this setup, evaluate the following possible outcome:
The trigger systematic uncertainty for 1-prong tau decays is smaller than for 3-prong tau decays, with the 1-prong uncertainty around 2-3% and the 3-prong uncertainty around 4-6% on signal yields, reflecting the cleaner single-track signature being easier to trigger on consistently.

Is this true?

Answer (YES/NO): NO